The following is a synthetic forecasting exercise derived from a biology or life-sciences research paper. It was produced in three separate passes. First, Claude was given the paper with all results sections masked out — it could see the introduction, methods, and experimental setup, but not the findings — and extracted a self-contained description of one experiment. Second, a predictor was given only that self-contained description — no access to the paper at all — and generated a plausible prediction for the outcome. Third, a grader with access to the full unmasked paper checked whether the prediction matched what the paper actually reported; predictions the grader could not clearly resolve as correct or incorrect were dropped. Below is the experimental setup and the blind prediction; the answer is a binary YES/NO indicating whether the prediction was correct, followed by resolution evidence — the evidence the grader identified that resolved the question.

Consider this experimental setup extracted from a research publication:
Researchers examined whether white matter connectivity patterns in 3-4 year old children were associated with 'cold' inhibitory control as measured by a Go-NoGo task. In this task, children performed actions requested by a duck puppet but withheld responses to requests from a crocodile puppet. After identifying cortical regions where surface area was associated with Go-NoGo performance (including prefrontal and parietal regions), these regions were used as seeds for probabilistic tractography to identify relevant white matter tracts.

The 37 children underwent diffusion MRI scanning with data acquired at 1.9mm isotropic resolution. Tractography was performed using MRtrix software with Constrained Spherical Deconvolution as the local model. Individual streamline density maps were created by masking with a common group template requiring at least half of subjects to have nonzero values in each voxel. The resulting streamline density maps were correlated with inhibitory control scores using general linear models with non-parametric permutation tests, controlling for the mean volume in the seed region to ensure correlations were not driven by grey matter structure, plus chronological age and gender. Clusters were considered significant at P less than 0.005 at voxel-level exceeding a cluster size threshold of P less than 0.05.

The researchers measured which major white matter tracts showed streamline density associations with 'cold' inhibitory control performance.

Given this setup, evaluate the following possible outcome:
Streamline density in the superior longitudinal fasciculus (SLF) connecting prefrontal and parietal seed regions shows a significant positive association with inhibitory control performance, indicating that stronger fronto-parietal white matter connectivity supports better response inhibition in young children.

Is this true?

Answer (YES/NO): YES